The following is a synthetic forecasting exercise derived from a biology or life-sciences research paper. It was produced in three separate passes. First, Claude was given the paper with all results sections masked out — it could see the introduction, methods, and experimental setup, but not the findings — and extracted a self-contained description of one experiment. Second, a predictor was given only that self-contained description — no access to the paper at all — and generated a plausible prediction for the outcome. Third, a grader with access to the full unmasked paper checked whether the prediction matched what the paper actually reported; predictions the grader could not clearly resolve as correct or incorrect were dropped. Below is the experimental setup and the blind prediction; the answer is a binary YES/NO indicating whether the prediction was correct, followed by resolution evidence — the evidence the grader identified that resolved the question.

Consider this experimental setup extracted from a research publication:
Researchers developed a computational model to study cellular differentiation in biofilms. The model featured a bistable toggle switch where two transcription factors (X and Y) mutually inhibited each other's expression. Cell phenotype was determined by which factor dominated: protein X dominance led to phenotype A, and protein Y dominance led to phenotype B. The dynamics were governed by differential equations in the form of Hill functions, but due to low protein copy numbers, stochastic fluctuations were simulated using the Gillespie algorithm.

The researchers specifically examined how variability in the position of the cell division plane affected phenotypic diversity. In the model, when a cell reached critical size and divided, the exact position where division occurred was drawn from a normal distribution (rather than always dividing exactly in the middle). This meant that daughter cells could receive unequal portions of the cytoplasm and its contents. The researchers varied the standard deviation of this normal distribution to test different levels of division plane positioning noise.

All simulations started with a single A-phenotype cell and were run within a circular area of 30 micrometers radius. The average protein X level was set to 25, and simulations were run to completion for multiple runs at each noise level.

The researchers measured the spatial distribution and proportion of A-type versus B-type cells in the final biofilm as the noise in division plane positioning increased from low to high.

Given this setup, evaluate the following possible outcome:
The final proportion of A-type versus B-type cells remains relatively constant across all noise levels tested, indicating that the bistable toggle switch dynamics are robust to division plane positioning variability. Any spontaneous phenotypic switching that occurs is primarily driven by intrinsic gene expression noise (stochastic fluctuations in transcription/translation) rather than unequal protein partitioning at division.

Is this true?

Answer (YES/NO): NO